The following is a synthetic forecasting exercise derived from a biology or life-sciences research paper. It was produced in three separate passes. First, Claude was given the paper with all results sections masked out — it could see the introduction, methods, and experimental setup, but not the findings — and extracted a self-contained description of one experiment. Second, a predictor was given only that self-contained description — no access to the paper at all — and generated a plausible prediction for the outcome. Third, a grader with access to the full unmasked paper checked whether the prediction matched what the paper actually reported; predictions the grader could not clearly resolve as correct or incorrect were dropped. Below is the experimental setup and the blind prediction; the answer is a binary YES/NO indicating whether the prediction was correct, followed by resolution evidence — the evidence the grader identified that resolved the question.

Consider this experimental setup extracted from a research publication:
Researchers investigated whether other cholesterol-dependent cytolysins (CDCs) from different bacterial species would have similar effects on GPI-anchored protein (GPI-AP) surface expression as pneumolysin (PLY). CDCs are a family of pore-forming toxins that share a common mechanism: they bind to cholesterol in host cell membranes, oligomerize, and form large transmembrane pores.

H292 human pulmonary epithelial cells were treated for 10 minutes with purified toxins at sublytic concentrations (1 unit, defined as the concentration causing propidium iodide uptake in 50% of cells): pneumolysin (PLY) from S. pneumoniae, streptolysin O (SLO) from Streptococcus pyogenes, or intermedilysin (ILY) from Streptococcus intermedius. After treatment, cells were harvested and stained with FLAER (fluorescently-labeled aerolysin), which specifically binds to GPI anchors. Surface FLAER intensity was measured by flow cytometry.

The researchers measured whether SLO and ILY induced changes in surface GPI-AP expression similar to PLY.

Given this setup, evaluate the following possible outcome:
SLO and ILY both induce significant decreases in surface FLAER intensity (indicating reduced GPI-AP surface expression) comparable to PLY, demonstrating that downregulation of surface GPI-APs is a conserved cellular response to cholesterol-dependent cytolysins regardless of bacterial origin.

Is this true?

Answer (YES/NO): YES